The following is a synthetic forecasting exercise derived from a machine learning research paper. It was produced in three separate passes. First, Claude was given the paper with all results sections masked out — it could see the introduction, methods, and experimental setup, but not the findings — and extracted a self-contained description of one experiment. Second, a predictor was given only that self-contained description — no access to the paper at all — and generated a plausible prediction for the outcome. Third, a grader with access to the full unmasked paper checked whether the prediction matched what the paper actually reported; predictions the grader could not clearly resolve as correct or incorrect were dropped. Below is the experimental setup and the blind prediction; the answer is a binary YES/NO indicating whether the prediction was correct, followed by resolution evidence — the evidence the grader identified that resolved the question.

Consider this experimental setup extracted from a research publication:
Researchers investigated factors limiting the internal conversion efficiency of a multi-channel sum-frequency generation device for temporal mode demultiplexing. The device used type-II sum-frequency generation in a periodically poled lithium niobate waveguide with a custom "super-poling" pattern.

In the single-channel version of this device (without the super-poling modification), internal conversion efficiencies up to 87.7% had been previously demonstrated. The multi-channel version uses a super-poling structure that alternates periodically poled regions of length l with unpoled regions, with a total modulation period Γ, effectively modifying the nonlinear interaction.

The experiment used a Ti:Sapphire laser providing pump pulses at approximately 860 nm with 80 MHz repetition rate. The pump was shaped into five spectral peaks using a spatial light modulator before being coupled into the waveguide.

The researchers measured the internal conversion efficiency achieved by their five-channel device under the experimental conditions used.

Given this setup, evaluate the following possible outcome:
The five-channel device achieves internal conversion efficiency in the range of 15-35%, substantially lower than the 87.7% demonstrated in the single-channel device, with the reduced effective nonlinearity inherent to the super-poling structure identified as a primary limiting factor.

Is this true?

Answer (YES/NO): NO